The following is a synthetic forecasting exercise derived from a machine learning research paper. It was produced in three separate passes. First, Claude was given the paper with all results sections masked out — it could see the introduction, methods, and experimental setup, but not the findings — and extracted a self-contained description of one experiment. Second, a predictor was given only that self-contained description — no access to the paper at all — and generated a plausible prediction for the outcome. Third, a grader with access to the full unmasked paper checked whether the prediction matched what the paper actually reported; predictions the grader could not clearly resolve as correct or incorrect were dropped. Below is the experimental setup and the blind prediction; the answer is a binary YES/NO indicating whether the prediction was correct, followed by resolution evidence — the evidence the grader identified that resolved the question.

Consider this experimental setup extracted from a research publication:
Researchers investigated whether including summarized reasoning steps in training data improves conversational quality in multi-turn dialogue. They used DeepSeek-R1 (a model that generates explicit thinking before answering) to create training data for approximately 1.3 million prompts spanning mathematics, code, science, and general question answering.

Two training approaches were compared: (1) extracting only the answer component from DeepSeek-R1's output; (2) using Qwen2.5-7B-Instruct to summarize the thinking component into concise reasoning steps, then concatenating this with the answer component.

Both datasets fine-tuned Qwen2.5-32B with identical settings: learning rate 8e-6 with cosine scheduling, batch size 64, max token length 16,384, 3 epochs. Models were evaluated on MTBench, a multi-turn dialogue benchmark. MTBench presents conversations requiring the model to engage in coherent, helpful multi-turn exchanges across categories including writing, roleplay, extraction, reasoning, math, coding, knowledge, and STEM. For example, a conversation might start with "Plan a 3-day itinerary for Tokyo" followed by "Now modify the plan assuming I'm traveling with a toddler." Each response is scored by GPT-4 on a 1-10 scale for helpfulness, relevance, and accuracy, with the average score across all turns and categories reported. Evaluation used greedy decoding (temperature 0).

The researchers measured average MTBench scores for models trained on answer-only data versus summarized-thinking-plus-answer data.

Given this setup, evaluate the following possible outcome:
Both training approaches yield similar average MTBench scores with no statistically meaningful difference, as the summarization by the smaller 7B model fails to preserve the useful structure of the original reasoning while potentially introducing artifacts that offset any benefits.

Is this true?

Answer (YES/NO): NO